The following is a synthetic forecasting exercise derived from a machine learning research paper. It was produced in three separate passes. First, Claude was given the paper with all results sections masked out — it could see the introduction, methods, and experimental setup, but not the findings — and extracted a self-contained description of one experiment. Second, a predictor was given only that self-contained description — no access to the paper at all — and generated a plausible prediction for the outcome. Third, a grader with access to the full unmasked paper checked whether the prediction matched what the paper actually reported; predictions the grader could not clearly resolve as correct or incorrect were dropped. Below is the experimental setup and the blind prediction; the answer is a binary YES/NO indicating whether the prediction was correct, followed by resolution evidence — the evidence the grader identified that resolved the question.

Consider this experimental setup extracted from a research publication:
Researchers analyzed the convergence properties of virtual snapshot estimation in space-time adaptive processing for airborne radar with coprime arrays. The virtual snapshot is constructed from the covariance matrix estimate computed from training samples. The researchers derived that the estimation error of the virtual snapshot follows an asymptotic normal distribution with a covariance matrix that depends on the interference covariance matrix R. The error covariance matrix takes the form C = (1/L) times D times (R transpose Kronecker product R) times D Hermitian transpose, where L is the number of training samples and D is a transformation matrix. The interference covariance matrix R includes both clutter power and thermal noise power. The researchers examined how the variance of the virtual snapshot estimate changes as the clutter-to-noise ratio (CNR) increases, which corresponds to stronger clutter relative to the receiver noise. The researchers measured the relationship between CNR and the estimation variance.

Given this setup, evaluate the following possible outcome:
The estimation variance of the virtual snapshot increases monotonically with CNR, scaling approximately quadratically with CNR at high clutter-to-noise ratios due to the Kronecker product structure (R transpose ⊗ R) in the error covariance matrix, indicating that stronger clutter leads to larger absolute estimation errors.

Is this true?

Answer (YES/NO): NO